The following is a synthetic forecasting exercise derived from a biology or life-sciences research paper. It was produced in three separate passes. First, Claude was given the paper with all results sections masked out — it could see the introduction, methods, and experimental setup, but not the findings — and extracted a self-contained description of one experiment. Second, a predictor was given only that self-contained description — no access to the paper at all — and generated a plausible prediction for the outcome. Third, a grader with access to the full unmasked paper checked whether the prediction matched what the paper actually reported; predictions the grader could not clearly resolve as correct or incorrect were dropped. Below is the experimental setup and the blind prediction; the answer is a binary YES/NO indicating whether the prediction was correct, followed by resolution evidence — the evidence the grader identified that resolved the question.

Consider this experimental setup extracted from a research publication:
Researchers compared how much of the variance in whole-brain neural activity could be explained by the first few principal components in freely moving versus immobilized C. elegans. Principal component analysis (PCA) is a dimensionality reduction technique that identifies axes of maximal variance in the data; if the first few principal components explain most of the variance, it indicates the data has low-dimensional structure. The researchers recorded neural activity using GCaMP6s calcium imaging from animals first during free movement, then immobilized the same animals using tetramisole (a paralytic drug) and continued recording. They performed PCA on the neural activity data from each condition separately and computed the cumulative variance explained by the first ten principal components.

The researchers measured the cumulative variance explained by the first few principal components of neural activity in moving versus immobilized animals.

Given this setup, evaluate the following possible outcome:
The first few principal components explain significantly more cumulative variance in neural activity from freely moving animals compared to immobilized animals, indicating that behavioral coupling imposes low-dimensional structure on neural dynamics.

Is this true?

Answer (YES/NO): NO